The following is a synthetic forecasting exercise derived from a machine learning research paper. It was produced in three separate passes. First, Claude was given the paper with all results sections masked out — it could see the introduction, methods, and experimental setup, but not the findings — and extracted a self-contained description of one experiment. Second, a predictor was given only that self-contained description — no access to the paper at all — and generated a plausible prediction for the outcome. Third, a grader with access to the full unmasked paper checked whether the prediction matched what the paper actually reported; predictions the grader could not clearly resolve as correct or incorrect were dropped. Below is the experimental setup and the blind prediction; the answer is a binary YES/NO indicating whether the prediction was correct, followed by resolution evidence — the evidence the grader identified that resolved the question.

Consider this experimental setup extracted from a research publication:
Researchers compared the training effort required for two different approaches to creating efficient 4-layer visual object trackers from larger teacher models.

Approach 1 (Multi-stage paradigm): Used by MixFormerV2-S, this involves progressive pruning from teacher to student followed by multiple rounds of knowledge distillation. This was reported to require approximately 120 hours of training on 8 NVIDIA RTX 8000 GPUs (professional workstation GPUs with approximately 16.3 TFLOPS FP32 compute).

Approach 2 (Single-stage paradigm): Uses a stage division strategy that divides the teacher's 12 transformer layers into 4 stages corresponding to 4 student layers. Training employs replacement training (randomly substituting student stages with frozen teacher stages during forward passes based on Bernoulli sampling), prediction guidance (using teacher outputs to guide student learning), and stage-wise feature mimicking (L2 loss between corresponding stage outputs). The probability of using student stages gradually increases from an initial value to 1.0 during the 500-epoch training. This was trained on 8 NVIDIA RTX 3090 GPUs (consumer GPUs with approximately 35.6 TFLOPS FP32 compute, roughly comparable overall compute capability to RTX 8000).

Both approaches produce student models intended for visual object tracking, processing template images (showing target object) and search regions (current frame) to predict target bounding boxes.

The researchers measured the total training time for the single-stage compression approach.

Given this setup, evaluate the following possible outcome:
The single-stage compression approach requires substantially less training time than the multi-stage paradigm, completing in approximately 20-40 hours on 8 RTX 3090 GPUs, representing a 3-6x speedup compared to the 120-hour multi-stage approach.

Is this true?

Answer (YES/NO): YES